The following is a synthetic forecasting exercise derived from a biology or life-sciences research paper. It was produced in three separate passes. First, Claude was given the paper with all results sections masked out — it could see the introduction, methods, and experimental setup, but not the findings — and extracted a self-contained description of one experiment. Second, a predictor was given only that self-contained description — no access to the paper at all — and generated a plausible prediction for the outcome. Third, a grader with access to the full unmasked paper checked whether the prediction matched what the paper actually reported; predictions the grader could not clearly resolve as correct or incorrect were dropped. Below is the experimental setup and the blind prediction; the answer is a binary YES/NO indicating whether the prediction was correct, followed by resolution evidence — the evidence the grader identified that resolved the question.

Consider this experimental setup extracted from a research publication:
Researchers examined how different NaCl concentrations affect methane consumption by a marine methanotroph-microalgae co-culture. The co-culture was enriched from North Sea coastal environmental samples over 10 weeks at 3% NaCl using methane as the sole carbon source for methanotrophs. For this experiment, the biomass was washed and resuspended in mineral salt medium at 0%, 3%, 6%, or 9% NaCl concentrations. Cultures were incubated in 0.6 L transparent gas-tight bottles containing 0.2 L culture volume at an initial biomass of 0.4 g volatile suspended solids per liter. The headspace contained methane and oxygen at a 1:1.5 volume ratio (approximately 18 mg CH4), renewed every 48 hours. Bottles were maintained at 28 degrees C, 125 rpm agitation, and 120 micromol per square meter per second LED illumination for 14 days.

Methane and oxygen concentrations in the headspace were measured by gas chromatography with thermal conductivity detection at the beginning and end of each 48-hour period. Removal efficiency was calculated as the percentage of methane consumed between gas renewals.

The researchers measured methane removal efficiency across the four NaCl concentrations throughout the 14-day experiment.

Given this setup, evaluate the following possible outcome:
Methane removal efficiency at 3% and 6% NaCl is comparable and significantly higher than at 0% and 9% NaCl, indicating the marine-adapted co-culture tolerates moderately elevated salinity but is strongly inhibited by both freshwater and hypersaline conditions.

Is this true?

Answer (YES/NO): NO